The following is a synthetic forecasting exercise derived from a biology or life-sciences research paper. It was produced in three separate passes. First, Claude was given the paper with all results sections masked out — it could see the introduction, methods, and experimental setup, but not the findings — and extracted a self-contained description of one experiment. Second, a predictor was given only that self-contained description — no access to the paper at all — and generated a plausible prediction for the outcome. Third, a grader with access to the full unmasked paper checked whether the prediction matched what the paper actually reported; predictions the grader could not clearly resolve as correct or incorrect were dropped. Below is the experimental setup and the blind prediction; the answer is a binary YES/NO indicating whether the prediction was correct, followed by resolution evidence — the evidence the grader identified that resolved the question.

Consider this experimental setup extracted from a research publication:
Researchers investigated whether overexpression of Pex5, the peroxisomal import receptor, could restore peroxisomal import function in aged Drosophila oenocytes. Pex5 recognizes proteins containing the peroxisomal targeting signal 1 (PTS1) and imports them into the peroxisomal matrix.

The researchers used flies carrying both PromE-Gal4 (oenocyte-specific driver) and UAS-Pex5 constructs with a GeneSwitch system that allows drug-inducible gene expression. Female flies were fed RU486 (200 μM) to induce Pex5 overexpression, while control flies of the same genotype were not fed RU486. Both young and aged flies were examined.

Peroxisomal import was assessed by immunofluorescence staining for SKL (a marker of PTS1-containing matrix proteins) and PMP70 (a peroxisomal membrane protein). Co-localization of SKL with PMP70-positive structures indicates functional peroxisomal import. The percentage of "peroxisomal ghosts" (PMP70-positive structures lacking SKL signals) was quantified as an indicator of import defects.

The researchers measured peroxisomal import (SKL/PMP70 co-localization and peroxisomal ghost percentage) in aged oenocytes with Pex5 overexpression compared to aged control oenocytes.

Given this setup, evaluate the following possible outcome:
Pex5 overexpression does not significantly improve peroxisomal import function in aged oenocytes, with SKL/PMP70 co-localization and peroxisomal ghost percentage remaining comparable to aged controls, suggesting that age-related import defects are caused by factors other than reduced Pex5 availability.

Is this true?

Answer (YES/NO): NO